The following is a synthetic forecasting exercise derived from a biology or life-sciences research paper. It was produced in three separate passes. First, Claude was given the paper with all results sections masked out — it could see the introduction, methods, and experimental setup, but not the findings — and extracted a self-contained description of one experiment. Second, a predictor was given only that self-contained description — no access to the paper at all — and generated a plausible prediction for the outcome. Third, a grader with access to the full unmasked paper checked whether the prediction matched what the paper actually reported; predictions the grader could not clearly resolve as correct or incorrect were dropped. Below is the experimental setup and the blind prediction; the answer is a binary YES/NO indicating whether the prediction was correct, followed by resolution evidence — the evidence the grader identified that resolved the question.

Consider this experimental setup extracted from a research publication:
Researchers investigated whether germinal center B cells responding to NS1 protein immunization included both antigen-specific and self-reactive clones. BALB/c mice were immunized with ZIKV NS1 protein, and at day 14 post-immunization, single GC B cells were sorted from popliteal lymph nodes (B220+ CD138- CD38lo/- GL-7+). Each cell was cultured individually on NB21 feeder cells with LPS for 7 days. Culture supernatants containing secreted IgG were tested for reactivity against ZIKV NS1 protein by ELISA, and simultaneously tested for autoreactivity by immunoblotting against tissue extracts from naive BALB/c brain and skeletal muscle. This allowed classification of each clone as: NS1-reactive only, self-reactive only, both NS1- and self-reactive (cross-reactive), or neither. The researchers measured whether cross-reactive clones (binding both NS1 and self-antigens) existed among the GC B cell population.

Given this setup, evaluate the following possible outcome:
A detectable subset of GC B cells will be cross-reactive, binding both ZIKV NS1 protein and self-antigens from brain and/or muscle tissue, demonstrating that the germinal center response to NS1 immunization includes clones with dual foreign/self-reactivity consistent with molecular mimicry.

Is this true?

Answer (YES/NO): YES